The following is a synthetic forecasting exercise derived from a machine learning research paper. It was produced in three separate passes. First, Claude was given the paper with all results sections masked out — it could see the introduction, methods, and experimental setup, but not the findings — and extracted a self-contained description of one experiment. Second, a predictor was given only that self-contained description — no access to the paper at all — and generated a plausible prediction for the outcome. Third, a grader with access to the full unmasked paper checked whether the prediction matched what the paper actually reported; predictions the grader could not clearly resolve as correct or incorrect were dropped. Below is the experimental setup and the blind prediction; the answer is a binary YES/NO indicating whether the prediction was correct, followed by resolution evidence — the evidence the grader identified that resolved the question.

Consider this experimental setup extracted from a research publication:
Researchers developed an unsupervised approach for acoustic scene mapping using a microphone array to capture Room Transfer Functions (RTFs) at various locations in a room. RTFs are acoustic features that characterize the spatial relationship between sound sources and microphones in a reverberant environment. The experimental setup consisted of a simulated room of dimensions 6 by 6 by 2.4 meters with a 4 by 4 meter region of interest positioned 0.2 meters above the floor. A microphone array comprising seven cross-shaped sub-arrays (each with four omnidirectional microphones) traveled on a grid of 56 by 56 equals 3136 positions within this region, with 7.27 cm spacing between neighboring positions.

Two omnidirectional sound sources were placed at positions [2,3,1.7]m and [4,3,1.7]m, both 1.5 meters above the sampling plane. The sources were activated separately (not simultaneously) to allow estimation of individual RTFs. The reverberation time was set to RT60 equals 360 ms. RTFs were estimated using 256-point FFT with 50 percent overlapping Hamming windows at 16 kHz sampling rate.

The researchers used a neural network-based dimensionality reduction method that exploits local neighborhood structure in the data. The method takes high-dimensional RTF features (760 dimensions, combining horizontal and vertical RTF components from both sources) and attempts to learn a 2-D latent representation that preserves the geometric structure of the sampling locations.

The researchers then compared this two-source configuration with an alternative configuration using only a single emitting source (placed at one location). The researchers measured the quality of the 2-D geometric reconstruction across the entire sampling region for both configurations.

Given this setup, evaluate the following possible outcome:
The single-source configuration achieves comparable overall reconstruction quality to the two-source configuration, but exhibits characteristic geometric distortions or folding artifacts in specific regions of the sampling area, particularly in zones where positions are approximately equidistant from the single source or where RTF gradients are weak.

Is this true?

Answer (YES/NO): NO